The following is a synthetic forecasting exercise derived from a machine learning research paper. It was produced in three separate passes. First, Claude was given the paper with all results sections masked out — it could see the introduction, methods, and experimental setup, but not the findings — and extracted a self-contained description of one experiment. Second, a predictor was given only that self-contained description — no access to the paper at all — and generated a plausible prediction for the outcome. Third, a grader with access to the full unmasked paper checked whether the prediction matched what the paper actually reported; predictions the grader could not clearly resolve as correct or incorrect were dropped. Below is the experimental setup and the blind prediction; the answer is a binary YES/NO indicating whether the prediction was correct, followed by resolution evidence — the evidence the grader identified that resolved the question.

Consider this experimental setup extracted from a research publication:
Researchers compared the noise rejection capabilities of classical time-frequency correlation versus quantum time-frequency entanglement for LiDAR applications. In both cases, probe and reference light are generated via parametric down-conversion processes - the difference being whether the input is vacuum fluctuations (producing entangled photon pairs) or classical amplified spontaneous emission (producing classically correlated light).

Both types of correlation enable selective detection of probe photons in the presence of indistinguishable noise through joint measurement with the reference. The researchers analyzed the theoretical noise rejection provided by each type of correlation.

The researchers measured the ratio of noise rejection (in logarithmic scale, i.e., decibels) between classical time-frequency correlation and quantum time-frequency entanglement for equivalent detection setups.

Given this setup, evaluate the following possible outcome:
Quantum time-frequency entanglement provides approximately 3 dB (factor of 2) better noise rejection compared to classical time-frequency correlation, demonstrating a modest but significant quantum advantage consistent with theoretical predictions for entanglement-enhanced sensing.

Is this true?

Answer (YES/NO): NO